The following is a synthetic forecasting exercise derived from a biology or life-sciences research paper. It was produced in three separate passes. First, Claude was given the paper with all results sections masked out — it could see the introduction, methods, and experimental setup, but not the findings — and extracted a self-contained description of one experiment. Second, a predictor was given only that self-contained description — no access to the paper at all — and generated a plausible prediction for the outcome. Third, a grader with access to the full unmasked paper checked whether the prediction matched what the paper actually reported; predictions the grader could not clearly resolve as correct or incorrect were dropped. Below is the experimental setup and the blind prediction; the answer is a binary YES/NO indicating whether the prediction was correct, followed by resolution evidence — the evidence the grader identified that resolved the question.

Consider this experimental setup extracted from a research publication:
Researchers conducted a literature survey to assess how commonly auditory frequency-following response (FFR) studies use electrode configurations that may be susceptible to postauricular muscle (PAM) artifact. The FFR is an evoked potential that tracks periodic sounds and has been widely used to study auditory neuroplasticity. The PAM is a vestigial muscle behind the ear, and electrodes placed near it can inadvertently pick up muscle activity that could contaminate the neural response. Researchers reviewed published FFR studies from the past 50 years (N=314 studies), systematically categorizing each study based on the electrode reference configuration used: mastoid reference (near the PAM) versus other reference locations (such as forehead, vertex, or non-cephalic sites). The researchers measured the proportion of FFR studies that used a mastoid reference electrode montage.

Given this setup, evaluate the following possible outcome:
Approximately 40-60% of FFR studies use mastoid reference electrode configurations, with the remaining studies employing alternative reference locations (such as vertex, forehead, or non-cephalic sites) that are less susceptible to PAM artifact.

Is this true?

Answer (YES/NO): YES